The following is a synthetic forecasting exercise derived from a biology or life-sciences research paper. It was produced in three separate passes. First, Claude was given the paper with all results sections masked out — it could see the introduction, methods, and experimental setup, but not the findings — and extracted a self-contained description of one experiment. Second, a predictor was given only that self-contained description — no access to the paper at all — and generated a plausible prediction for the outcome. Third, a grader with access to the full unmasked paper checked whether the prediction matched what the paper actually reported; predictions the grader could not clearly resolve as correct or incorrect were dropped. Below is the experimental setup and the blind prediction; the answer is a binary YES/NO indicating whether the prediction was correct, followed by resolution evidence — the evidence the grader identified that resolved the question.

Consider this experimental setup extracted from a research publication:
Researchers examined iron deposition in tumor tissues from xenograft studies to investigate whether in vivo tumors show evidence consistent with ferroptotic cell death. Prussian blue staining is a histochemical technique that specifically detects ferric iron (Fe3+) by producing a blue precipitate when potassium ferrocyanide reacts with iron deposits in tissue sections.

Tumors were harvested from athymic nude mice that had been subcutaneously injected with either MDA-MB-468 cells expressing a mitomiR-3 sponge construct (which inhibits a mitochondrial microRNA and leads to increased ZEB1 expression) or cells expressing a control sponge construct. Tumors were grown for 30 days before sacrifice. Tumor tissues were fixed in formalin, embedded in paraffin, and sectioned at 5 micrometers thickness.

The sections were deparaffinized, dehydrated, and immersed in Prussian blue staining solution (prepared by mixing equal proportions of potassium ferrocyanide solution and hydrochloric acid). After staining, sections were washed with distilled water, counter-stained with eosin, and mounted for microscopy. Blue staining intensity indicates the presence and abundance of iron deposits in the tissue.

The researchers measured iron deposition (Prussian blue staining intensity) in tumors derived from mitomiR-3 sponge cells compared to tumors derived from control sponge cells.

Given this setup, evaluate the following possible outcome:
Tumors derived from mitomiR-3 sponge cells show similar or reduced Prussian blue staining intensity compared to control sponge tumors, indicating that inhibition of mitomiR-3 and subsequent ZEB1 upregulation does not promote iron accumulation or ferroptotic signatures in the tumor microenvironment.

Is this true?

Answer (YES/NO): NO